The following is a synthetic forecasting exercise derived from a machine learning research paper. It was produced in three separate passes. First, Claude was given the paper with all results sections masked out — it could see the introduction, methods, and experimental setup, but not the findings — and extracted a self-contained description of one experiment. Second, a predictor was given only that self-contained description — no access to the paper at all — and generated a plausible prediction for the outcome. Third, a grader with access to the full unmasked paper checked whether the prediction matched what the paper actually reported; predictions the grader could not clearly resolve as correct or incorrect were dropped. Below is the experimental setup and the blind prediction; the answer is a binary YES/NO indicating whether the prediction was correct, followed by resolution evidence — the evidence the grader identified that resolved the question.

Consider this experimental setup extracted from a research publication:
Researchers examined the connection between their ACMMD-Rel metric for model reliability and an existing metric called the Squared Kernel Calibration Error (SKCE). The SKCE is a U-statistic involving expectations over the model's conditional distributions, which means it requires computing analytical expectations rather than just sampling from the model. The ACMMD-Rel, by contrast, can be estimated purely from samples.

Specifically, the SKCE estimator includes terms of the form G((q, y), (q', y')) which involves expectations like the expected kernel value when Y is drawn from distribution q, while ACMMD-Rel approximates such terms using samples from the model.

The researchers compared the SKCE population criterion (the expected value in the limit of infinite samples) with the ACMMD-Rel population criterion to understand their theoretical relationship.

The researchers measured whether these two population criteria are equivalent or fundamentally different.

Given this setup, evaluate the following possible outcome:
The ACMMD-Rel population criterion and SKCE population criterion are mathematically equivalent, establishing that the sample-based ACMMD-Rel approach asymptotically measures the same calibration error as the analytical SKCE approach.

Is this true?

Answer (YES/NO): YES